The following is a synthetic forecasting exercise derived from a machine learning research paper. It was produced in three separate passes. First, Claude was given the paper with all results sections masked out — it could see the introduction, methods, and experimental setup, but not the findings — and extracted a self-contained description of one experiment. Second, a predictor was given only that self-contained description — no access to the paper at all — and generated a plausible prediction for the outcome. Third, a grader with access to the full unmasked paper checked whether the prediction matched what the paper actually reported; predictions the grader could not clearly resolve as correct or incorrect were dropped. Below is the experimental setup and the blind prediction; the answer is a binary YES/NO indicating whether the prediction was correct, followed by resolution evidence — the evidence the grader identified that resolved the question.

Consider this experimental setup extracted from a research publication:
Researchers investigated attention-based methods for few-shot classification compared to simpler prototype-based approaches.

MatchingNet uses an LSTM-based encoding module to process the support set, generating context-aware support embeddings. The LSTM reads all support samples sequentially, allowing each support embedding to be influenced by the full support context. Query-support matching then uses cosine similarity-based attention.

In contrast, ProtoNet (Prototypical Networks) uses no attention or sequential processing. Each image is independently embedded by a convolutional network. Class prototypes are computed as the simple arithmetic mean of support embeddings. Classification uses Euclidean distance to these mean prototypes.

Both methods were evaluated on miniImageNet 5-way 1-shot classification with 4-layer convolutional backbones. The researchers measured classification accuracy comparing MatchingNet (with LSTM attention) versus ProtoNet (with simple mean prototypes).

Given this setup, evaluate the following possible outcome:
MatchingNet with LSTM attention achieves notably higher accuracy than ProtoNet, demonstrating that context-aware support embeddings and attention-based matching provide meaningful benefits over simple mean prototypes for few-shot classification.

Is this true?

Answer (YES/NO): NO